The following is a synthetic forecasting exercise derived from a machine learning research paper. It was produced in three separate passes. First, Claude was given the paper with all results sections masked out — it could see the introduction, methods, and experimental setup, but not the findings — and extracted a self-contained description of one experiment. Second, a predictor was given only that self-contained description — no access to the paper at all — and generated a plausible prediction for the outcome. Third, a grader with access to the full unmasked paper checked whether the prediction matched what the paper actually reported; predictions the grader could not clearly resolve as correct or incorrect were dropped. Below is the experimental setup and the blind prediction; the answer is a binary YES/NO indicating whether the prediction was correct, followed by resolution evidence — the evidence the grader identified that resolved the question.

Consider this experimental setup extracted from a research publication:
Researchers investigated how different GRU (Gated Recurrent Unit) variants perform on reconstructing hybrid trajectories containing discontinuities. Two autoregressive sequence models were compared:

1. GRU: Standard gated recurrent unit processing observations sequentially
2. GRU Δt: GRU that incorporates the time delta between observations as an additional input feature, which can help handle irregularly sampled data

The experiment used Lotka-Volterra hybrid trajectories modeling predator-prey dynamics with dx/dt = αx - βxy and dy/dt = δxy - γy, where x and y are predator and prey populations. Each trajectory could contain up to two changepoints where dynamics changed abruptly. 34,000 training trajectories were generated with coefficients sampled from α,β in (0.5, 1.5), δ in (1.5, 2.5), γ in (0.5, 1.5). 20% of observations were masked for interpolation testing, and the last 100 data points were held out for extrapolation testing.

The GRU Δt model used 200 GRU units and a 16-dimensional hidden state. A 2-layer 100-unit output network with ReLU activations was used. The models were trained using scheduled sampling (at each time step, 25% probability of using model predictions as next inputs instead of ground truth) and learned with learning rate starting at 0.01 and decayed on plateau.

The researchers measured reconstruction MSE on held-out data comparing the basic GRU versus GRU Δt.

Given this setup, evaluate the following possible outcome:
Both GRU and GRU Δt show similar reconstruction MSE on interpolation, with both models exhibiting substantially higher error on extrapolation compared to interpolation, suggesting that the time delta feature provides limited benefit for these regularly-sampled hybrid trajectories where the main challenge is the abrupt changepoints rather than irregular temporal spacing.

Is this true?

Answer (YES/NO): NO